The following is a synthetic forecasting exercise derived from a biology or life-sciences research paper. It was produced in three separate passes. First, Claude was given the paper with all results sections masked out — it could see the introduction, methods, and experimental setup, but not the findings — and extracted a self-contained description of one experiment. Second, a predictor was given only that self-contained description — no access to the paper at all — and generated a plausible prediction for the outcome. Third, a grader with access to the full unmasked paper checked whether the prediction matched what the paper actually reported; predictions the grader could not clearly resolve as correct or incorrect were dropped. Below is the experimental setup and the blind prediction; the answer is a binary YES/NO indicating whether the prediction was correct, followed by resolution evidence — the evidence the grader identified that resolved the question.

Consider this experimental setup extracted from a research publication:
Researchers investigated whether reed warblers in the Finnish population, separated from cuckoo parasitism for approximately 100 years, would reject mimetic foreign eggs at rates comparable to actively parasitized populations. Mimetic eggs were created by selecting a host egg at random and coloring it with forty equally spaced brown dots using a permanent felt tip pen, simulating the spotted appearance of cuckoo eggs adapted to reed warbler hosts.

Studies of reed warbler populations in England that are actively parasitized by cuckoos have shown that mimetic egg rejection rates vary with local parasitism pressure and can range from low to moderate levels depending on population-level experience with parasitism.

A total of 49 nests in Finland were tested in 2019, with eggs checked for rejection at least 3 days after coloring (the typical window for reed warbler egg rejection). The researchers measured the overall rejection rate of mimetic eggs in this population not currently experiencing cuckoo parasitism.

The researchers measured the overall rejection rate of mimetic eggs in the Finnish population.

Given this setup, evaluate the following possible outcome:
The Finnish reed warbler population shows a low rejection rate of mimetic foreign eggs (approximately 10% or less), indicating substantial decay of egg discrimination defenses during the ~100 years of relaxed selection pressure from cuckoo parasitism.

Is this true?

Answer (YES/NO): YES